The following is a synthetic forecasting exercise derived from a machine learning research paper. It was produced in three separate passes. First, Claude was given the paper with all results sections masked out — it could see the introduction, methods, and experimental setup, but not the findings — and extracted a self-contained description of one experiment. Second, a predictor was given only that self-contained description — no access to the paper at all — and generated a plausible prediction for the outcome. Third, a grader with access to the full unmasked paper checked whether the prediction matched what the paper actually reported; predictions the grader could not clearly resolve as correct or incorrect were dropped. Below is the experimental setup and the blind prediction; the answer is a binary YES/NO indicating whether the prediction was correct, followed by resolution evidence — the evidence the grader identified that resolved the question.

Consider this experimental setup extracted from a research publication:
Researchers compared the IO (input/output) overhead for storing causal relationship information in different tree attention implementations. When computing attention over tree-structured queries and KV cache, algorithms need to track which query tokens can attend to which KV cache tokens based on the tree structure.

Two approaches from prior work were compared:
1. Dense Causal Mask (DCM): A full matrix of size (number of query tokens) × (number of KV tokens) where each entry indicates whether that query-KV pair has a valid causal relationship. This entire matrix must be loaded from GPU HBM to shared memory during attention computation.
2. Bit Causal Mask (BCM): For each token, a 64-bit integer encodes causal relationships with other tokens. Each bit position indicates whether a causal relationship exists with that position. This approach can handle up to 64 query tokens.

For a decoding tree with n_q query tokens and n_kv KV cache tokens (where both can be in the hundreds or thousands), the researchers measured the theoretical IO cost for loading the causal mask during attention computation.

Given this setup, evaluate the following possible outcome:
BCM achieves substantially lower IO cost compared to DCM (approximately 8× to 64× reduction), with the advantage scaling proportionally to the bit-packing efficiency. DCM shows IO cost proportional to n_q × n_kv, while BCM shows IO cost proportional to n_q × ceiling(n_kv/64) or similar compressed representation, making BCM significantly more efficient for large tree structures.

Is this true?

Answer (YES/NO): YES